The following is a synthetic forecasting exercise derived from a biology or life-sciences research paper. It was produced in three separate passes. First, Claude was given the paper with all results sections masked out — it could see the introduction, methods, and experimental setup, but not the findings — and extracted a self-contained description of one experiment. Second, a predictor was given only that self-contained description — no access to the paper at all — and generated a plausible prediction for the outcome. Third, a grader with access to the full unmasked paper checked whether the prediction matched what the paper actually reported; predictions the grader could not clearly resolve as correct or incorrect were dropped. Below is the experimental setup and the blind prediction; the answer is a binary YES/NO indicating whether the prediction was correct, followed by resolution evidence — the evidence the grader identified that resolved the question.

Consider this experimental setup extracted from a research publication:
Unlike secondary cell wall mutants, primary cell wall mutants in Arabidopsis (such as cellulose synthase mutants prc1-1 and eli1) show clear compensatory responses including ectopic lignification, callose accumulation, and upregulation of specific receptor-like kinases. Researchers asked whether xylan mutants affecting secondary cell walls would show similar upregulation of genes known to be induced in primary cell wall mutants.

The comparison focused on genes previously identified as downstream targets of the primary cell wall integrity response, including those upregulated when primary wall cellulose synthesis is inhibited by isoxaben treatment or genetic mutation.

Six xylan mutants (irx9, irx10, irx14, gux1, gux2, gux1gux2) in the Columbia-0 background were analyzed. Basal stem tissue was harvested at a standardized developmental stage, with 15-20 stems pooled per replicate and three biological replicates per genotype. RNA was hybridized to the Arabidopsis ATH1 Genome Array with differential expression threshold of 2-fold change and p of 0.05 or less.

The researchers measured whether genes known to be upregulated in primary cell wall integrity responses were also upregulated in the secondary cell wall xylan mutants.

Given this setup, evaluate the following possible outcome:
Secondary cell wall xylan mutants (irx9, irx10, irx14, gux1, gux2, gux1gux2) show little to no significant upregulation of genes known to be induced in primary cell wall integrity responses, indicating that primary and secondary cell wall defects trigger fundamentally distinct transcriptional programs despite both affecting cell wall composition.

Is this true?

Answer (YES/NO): YES